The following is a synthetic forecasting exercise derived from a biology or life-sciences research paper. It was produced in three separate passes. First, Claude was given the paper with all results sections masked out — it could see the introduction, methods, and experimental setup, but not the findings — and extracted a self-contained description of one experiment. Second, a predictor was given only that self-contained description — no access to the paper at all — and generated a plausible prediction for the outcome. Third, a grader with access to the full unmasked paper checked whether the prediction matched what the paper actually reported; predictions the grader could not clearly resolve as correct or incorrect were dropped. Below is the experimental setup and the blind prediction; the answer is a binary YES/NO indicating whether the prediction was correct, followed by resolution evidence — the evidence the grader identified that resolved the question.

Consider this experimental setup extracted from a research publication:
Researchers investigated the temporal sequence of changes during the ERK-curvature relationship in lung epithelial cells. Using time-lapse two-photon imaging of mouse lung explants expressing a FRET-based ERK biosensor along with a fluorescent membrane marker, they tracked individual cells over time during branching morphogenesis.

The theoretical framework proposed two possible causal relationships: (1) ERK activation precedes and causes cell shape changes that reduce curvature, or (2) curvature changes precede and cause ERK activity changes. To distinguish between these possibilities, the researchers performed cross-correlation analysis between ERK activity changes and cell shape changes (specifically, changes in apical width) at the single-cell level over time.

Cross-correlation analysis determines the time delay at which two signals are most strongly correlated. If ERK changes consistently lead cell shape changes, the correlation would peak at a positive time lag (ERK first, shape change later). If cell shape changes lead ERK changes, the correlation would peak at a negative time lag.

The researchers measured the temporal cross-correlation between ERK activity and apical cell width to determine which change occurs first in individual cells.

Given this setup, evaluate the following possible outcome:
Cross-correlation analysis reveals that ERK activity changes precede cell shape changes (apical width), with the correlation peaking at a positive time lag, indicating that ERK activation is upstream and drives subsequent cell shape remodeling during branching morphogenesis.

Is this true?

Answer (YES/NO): NO